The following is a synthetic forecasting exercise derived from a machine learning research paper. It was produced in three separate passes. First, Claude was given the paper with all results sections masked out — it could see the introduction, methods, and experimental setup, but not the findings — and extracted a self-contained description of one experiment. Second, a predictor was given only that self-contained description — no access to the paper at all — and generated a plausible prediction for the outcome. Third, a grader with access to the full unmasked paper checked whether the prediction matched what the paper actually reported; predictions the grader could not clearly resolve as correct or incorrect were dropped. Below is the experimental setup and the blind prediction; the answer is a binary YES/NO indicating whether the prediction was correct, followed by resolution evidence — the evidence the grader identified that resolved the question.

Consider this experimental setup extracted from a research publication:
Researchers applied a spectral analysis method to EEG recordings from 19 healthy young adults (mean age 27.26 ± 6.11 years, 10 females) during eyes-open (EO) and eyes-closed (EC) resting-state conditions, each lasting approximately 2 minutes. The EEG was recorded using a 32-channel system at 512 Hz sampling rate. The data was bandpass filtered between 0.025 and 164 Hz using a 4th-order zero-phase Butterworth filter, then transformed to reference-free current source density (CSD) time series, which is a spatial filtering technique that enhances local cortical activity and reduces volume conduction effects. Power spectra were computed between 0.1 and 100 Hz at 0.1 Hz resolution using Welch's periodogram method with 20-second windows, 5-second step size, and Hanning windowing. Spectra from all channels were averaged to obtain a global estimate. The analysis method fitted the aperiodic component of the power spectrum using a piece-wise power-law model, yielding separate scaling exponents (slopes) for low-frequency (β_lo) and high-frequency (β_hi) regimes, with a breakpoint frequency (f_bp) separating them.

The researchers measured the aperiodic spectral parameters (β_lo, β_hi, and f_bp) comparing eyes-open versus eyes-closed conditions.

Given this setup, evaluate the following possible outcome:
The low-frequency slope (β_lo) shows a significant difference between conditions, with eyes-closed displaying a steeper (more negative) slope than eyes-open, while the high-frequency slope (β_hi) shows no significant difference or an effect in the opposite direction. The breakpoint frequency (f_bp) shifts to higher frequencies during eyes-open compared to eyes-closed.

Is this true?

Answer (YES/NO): NO